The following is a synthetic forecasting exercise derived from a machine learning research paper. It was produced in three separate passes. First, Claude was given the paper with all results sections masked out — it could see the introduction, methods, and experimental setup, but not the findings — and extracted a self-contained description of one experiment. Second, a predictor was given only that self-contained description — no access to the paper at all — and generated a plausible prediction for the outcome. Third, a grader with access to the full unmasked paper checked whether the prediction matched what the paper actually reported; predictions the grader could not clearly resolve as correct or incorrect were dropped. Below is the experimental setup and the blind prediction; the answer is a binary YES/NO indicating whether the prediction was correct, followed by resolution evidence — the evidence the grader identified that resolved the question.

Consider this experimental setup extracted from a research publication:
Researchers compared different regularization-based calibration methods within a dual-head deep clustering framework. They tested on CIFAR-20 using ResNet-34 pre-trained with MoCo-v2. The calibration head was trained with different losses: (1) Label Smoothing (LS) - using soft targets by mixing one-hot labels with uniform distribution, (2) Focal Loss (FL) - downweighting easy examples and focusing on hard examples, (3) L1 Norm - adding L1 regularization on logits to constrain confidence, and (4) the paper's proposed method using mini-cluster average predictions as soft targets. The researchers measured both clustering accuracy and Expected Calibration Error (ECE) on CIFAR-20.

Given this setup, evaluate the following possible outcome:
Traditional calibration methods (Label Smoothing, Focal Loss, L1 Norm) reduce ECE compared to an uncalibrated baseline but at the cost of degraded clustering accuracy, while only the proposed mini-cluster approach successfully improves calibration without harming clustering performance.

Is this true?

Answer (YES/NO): YES